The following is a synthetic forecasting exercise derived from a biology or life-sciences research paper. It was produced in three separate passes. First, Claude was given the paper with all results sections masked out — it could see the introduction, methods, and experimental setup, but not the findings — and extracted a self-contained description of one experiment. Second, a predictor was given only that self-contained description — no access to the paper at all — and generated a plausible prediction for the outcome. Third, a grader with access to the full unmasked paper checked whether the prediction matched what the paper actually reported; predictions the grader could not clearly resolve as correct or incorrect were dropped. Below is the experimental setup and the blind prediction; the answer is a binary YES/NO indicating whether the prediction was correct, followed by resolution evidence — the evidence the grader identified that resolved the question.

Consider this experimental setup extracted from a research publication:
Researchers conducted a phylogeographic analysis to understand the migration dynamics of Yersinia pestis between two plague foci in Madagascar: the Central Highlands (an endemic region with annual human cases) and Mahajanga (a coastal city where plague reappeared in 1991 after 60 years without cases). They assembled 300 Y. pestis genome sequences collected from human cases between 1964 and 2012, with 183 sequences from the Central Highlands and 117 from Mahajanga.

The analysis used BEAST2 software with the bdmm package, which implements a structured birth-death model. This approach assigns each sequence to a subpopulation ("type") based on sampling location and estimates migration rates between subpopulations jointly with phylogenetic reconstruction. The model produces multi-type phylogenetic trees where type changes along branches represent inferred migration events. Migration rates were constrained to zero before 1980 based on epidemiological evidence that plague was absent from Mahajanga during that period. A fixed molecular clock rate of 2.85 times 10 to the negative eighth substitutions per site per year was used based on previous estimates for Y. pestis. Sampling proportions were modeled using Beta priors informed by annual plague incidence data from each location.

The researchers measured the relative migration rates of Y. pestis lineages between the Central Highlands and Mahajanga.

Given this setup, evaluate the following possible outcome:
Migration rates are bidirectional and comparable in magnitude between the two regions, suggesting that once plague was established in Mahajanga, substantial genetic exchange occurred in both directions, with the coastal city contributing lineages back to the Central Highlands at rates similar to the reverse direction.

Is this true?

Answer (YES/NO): NO